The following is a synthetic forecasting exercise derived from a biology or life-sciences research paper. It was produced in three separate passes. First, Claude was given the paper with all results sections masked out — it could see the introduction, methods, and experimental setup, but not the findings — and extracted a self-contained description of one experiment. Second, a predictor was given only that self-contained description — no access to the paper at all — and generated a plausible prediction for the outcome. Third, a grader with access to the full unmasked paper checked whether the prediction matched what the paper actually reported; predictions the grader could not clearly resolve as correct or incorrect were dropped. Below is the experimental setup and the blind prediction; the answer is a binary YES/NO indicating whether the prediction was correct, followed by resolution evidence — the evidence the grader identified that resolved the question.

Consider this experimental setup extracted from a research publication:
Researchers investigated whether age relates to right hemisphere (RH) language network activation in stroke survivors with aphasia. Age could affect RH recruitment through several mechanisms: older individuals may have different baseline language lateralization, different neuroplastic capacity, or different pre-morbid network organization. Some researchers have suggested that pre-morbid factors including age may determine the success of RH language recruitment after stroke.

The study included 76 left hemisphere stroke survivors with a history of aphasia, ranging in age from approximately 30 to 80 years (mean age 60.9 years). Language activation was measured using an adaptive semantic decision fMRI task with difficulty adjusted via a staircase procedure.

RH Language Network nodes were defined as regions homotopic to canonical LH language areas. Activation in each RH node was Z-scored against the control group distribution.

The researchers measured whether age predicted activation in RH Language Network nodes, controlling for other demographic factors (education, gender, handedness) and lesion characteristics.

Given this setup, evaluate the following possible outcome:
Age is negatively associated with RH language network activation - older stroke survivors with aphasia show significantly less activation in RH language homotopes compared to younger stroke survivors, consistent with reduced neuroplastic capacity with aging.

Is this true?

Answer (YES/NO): YES